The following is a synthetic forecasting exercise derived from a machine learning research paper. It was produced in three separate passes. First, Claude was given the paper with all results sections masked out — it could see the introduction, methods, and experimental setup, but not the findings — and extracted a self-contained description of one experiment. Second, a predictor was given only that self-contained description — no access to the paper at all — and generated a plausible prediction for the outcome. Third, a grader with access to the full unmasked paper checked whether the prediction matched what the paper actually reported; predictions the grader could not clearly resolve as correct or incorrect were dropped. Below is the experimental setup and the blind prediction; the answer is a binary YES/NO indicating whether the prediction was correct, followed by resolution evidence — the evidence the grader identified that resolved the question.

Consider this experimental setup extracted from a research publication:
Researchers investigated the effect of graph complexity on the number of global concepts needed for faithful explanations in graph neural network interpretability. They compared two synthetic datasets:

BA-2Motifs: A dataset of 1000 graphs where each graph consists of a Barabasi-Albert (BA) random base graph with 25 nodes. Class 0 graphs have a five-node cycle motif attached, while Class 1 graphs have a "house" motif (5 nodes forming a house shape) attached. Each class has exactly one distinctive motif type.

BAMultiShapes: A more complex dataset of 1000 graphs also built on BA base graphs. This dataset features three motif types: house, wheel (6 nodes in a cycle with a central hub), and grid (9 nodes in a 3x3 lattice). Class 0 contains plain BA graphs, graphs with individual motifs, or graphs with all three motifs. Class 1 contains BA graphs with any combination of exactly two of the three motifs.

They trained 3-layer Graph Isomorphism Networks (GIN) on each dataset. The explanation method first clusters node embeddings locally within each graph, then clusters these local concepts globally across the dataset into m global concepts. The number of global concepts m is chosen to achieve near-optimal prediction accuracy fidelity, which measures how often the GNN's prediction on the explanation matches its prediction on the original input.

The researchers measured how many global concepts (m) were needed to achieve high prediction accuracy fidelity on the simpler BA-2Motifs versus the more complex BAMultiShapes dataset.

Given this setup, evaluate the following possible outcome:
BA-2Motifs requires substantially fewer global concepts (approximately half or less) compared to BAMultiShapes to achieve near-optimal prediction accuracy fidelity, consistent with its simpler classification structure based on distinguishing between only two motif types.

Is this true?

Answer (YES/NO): YES